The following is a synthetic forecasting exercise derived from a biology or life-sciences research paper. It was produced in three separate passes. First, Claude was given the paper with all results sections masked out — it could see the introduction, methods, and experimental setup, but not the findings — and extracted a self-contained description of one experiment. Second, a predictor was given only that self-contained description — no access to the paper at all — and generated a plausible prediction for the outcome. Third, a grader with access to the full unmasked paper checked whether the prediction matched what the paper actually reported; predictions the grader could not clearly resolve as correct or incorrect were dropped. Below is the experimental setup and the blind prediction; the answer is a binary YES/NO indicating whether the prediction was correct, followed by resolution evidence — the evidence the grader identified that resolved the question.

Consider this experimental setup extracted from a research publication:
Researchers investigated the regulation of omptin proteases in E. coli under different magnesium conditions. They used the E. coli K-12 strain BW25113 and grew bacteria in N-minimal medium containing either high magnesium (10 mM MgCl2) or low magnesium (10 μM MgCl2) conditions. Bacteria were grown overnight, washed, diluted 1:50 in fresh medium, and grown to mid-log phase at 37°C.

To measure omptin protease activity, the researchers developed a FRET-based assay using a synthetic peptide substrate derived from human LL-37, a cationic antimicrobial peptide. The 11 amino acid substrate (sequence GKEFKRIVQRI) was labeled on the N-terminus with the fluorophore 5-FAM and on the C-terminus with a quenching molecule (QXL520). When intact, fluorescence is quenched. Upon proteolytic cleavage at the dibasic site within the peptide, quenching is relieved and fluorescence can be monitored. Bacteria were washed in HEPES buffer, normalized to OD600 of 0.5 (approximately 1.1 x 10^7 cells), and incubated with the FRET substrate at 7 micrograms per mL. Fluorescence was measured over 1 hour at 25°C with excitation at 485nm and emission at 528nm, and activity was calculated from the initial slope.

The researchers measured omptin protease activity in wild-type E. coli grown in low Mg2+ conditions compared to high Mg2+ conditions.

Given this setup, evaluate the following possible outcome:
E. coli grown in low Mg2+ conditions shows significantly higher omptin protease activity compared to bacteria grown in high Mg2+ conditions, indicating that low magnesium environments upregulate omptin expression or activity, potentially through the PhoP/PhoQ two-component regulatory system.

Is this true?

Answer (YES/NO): YES